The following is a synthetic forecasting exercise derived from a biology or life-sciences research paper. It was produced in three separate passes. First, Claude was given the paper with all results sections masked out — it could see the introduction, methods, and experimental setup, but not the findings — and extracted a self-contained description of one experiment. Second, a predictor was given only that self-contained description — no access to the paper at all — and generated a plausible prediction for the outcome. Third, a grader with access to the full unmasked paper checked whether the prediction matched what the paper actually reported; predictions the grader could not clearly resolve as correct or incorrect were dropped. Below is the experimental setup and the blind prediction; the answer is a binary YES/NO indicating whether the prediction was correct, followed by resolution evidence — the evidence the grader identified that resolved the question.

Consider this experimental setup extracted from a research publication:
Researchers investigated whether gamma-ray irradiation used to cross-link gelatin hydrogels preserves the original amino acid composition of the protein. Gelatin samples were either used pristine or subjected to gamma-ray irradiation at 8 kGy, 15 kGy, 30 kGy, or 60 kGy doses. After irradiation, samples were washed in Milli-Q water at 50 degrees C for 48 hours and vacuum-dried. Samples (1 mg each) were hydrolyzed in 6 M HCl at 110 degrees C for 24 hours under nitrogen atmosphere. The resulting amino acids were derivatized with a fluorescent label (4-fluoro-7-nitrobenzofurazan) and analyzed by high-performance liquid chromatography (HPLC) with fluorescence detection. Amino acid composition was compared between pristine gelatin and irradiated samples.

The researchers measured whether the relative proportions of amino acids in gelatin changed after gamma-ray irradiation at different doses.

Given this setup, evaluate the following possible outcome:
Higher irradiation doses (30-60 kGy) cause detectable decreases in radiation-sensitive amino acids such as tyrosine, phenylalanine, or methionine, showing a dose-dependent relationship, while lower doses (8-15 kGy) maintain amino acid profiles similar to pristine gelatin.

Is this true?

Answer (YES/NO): NO